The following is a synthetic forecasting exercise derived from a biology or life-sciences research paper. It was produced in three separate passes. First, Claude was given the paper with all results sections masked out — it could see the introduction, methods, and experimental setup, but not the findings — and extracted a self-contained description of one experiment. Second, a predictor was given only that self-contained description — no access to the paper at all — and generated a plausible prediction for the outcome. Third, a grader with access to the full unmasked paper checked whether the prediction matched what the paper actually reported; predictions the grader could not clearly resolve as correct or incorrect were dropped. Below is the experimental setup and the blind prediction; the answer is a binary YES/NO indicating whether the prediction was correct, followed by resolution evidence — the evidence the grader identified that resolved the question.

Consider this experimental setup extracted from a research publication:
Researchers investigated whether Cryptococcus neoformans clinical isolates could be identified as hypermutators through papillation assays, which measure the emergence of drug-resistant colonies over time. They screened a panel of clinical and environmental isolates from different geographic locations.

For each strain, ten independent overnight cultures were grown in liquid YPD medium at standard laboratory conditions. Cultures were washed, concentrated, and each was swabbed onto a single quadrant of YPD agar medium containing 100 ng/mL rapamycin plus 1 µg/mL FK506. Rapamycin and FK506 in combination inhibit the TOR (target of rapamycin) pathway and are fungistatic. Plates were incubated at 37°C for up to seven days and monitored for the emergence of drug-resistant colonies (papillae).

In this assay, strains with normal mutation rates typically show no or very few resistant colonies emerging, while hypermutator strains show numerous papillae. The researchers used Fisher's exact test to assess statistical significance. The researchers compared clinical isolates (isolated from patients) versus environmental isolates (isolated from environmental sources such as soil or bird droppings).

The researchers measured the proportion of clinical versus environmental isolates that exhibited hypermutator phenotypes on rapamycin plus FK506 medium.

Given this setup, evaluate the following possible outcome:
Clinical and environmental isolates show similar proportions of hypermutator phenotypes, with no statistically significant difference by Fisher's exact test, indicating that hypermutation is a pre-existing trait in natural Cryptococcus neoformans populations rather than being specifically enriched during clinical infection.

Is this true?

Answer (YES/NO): NO